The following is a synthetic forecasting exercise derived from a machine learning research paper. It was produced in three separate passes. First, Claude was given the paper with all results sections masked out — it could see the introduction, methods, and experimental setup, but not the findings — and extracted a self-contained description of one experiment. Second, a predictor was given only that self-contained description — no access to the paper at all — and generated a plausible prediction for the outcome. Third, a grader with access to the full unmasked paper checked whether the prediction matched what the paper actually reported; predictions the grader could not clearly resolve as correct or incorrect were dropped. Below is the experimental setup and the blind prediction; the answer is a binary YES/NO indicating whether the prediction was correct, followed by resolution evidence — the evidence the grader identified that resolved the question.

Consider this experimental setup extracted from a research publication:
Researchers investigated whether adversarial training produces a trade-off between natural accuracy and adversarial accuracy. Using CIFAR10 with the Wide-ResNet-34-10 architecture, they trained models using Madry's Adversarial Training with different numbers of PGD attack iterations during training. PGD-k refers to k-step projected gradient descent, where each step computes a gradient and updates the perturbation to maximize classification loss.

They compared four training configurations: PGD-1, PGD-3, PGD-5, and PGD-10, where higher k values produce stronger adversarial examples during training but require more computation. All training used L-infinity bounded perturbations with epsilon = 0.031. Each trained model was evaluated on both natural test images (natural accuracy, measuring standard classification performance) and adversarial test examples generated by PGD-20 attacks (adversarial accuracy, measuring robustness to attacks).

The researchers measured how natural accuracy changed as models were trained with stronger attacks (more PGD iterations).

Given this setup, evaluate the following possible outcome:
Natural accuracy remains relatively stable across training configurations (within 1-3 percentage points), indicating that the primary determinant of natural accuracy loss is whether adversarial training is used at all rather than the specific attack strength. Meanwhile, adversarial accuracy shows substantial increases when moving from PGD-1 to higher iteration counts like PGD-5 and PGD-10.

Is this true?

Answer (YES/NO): NO